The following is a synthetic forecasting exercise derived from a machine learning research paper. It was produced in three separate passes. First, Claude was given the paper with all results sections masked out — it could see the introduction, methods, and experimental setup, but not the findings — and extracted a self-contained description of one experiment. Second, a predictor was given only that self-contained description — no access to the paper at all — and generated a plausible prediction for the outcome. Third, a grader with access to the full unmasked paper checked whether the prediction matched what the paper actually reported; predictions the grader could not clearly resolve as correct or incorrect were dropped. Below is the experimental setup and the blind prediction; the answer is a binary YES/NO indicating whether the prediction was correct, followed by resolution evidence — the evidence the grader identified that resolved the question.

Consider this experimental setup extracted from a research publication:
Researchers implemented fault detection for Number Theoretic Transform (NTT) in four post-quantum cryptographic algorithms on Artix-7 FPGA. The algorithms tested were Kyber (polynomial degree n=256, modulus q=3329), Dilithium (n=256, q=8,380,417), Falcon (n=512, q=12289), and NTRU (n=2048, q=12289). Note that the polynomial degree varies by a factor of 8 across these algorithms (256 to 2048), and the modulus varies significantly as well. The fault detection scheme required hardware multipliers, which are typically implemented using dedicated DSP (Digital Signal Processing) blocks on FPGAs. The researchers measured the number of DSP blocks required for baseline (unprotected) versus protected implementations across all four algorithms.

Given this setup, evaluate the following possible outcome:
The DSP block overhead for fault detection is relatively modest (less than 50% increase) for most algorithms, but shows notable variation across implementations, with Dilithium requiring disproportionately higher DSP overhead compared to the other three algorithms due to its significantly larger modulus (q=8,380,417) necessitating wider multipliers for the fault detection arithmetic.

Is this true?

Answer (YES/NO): NO